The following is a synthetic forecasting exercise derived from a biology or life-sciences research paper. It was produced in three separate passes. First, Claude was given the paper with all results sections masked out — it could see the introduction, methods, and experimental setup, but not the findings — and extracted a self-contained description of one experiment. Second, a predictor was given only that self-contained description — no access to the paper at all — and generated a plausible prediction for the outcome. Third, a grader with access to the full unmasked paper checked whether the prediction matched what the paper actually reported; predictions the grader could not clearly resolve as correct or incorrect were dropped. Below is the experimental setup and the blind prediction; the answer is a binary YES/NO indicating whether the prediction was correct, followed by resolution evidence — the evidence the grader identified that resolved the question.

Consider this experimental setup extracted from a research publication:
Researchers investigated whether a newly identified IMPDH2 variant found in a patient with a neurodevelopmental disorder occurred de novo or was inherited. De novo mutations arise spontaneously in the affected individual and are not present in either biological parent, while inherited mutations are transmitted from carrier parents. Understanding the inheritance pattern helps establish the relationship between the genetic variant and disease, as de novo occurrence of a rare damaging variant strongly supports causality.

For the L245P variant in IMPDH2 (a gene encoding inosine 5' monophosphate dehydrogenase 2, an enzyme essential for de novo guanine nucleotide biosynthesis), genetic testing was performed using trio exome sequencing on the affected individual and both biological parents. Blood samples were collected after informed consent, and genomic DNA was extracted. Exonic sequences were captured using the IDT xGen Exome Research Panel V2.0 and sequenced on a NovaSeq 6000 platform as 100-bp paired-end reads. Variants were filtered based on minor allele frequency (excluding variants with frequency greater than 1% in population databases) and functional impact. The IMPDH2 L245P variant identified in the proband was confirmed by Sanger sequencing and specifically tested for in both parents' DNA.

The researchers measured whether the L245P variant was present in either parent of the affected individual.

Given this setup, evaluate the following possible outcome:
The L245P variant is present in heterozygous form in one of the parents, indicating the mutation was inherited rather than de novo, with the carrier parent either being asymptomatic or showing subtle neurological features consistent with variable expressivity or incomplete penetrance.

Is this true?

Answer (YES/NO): NO